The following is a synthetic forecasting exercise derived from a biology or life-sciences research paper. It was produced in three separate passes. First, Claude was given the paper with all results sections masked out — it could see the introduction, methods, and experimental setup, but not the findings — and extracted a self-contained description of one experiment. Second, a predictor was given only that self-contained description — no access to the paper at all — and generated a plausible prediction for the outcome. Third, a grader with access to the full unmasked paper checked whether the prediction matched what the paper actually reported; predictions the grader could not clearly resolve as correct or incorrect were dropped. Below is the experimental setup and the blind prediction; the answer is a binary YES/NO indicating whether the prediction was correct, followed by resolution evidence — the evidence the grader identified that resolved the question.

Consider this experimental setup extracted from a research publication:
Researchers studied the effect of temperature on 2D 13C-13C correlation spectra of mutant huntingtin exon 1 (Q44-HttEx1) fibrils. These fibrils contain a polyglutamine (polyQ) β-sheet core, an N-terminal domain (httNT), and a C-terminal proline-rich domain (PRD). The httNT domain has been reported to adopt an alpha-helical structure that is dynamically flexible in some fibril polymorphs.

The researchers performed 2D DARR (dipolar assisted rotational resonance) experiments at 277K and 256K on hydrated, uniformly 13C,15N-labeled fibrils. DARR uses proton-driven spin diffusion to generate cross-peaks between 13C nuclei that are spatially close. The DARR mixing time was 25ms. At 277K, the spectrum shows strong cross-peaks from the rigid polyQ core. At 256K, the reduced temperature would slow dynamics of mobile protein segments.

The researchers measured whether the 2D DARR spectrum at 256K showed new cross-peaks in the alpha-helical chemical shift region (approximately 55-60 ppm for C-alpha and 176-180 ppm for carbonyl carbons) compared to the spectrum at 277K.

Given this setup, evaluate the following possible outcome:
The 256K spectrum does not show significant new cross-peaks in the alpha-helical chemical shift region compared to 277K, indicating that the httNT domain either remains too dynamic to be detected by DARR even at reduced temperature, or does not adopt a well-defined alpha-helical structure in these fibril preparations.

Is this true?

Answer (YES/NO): YES